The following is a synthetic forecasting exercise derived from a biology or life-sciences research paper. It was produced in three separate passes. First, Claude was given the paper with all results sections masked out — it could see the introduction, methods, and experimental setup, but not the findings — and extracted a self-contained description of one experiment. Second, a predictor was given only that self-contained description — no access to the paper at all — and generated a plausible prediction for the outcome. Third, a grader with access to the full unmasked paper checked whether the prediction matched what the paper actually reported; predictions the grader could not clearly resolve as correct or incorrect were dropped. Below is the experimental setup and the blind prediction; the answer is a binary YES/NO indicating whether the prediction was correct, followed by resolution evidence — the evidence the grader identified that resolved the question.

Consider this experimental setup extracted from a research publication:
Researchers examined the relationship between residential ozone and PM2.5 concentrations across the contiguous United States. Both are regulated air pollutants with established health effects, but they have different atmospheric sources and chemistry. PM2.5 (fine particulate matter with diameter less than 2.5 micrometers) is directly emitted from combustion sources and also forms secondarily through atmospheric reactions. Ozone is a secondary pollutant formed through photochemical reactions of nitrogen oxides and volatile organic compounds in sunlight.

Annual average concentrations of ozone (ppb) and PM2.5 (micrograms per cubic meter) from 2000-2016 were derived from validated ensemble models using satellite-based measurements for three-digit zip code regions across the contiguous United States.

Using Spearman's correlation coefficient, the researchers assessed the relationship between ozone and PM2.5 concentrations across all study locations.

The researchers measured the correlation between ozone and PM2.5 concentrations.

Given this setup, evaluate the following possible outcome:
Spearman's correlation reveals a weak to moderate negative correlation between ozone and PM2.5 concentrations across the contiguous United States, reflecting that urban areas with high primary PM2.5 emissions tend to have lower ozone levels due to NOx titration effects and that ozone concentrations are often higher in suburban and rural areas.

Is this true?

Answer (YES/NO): YES